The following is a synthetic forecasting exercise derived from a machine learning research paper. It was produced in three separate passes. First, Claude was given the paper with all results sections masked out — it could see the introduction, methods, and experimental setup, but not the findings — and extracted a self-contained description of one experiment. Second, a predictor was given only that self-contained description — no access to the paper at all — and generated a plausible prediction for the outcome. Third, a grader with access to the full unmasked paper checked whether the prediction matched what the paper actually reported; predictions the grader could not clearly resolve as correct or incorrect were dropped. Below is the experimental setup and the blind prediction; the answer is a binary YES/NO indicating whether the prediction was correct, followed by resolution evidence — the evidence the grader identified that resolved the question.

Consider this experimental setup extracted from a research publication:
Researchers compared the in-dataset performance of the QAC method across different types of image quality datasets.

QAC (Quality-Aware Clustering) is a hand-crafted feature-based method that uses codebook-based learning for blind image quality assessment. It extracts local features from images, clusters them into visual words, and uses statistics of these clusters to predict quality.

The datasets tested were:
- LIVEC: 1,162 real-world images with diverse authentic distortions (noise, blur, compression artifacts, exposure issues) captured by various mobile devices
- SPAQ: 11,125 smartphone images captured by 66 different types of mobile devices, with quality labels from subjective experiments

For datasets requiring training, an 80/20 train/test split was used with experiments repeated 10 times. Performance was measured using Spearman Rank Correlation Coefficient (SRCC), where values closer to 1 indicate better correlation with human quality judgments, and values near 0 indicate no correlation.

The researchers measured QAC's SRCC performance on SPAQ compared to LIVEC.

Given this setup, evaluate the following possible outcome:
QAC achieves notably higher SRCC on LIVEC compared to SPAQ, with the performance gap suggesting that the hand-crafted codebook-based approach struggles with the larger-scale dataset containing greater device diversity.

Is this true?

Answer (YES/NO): NO